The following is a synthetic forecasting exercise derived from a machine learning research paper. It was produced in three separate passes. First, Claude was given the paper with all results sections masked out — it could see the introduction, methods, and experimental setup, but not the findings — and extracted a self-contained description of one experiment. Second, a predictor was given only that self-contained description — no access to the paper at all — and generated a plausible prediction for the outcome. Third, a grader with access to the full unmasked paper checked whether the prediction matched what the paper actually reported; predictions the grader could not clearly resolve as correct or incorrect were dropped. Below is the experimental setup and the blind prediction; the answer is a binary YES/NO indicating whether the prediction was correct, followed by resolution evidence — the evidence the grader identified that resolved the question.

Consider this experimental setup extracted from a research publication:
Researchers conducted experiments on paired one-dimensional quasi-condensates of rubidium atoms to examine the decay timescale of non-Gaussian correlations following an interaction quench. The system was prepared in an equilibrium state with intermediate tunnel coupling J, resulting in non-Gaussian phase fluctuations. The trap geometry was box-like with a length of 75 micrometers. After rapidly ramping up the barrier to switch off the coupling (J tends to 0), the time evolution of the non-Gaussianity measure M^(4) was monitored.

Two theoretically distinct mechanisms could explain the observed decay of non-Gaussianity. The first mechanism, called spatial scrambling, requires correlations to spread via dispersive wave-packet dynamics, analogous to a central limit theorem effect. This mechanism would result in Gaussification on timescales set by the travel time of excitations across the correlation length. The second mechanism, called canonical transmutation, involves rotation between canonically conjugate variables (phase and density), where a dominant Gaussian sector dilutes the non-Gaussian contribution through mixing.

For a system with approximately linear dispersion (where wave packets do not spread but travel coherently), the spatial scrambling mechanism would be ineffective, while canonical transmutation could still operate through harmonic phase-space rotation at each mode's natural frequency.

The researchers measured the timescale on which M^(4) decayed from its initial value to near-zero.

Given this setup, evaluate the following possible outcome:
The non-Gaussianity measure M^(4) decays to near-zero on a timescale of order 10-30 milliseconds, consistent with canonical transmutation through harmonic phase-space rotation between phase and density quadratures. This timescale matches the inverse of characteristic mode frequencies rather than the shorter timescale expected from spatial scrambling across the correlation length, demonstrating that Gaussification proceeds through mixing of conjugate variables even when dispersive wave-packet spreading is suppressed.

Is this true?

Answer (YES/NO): YES